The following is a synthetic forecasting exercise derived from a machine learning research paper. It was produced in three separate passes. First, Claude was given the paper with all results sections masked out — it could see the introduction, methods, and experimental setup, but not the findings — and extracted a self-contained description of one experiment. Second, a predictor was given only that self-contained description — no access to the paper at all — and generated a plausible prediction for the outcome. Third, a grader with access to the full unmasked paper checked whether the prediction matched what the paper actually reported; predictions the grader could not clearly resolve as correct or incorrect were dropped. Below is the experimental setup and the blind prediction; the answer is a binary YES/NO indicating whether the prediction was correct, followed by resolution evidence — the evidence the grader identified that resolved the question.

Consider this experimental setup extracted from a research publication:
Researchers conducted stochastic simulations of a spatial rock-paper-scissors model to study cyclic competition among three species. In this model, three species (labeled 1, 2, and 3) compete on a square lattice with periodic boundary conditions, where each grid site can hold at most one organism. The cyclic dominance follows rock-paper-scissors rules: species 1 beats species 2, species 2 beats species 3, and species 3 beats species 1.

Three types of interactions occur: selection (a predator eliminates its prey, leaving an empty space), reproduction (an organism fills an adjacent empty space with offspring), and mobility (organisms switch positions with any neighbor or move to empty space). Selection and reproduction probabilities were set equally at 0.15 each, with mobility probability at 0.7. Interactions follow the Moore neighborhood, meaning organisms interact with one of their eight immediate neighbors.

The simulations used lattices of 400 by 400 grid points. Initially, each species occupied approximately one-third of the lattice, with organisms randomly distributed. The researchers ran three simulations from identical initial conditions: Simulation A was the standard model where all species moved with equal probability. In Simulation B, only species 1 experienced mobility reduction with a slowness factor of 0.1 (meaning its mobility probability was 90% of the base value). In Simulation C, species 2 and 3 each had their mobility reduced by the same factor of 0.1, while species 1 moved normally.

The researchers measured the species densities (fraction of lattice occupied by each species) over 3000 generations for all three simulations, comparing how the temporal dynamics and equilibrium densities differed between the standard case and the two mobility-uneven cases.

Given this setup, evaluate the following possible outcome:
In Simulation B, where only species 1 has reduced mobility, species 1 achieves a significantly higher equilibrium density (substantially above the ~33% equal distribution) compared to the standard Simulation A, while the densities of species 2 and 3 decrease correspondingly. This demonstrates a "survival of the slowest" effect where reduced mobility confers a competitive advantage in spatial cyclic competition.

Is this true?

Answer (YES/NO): NO